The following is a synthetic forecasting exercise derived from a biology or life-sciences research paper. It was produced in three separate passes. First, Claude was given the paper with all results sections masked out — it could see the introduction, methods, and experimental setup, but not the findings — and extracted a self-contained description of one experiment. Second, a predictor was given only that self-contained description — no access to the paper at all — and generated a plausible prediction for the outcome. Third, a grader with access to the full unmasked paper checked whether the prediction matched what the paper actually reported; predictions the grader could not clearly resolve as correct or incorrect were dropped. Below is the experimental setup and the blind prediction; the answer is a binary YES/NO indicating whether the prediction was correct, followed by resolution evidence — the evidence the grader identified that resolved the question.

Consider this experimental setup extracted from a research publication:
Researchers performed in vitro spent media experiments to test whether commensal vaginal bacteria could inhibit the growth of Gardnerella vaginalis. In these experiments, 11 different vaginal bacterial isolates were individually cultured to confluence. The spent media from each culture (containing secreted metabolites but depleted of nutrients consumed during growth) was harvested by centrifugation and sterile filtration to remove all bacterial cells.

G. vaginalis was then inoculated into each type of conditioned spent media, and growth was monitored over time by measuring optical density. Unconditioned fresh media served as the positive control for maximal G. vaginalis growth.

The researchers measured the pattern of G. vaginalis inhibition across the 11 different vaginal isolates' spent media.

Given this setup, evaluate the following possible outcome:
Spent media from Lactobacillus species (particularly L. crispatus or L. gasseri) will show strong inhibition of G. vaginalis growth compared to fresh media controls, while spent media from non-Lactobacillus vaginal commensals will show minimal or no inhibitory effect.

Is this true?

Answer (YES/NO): NO